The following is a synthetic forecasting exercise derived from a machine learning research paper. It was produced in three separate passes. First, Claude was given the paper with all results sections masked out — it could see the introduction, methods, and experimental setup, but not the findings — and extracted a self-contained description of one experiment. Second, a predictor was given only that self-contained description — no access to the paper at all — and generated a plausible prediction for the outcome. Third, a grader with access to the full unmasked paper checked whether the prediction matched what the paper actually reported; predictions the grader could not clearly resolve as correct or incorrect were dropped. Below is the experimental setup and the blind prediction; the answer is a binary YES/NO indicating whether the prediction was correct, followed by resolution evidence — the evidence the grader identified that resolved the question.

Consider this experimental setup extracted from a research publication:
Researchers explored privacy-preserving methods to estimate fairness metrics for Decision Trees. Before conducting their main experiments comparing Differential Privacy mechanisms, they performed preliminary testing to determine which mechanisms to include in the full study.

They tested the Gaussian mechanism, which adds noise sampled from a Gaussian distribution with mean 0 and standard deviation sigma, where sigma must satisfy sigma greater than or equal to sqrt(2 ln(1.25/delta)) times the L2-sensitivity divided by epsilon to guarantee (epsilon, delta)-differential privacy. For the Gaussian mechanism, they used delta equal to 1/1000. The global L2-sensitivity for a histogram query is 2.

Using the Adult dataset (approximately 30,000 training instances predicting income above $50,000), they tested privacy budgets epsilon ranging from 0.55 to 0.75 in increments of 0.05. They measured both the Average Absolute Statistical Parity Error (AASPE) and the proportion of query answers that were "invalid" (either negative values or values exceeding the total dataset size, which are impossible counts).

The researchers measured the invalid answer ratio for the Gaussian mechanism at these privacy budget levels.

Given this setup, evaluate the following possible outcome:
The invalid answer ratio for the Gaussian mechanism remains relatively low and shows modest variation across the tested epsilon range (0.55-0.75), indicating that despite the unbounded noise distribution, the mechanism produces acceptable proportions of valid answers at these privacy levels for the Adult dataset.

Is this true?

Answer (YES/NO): NO